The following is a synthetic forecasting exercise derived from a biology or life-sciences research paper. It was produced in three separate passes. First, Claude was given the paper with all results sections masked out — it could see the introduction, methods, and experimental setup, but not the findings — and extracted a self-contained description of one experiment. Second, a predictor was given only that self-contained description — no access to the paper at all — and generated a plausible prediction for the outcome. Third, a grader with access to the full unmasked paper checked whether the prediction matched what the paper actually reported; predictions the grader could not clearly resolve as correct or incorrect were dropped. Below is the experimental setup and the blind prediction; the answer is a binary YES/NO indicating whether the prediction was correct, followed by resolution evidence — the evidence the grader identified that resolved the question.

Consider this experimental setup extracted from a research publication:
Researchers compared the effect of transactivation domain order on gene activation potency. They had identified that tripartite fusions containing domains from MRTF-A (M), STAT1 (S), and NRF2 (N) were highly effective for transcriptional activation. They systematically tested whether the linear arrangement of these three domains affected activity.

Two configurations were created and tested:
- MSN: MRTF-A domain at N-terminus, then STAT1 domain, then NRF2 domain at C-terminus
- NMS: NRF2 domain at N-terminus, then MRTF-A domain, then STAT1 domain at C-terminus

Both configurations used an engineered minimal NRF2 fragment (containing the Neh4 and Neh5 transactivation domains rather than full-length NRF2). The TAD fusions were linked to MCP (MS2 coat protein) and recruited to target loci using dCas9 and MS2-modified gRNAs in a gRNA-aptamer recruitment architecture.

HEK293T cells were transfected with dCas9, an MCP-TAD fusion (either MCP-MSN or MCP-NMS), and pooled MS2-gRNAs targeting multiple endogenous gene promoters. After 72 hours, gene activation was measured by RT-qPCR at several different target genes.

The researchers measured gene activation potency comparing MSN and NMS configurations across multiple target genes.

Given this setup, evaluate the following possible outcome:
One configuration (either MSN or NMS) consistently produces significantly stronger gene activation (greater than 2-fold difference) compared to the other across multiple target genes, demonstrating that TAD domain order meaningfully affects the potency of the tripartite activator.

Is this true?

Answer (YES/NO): NO